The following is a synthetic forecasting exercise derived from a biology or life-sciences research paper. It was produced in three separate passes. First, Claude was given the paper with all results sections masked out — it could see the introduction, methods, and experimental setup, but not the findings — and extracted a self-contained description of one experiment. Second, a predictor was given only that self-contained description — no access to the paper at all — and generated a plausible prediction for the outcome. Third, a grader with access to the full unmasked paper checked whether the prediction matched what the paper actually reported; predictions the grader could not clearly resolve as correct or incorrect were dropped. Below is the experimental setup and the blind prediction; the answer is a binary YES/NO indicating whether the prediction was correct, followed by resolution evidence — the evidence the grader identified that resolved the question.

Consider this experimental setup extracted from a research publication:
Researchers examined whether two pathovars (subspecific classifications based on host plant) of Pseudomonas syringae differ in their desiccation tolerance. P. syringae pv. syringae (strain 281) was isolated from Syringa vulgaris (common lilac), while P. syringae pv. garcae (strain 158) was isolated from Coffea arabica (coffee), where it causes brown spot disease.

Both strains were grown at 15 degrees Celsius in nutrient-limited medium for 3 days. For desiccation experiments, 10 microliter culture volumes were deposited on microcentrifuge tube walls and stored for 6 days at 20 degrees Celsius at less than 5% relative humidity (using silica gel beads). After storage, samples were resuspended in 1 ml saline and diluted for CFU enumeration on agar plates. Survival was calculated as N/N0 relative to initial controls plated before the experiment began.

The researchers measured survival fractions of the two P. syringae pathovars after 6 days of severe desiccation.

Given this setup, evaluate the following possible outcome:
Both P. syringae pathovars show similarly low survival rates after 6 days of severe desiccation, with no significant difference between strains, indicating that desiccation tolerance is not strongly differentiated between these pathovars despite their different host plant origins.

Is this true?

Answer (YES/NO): NO